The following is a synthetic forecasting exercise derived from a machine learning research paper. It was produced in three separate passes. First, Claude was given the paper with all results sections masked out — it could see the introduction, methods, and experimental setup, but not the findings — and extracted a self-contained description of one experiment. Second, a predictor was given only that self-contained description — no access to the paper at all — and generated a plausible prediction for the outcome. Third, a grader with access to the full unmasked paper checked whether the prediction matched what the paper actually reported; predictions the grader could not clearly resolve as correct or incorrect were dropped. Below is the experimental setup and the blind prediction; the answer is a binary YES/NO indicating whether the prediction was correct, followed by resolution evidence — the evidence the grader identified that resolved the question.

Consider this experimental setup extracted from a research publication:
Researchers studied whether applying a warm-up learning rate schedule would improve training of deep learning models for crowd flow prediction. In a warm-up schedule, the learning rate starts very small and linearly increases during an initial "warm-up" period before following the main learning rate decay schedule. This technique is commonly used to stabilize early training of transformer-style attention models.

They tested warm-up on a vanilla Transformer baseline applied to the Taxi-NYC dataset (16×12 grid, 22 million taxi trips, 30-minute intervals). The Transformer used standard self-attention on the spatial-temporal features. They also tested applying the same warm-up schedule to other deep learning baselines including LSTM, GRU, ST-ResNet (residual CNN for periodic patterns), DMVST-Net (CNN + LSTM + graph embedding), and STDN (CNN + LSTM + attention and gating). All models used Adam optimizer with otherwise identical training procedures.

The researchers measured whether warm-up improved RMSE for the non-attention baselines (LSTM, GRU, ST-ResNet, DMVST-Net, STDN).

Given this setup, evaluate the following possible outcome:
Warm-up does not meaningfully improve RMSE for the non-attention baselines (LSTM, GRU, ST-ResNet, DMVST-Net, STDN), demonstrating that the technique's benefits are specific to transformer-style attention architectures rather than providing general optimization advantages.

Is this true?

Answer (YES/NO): YES